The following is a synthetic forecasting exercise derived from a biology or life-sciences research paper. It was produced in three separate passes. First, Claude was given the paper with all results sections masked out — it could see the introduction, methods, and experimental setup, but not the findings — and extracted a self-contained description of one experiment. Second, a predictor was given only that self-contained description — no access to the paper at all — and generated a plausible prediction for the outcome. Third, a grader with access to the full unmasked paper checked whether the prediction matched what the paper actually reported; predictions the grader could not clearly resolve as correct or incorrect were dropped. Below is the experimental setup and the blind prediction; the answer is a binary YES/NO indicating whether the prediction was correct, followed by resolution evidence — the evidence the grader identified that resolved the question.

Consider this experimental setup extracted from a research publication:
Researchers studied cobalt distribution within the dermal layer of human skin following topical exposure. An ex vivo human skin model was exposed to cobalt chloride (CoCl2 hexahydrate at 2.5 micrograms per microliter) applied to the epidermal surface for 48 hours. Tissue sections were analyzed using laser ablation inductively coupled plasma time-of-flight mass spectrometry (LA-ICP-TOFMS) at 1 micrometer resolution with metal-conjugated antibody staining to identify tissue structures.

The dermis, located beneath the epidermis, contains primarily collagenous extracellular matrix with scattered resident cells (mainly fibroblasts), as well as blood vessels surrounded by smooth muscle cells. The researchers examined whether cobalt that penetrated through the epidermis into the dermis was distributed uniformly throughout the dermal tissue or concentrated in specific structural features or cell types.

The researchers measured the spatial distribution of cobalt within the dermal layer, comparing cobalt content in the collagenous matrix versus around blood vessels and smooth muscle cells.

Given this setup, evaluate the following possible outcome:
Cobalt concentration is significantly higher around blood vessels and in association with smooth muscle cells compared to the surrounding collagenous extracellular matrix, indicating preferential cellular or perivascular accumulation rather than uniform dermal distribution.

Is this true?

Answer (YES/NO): YES